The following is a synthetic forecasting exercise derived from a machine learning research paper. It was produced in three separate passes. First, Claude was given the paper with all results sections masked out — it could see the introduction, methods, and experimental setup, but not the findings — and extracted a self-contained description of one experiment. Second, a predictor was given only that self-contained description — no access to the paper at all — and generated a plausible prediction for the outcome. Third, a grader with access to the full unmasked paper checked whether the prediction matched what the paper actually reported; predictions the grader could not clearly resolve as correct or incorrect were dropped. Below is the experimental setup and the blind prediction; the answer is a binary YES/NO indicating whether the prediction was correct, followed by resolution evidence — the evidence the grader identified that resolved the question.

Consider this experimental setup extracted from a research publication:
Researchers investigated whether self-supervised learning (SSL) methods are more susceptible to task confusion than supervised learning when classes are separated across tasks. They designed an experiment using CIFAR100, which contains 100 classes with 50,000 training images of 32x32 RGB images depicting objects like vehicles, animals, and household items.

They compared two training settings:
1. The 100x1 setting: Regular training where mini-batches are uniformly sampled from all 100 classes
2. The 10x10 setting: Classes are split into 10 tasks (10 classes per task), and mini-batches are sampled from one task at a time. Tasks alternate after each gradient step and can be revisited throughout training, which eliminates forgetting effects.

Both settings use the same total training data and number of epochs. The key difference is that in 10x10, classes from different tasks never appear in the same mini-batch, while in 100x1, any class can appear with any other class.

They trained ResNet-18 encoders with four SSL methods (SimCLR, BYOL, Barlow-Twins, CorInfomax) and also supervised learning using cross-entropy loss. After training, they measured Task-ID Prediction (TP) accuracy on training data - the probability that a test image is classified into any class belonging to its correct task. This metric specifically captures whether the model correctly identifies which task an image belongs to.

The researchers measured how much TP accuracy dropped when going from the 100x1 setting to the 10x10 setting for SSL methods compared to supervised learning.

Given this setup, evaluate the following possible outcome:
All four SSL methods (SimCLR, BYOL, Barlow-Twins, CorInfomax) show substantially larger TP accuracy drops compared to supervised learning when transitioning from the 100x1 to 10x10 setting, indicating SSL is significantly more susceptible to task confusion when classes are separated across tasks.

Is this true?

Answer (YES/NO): YES